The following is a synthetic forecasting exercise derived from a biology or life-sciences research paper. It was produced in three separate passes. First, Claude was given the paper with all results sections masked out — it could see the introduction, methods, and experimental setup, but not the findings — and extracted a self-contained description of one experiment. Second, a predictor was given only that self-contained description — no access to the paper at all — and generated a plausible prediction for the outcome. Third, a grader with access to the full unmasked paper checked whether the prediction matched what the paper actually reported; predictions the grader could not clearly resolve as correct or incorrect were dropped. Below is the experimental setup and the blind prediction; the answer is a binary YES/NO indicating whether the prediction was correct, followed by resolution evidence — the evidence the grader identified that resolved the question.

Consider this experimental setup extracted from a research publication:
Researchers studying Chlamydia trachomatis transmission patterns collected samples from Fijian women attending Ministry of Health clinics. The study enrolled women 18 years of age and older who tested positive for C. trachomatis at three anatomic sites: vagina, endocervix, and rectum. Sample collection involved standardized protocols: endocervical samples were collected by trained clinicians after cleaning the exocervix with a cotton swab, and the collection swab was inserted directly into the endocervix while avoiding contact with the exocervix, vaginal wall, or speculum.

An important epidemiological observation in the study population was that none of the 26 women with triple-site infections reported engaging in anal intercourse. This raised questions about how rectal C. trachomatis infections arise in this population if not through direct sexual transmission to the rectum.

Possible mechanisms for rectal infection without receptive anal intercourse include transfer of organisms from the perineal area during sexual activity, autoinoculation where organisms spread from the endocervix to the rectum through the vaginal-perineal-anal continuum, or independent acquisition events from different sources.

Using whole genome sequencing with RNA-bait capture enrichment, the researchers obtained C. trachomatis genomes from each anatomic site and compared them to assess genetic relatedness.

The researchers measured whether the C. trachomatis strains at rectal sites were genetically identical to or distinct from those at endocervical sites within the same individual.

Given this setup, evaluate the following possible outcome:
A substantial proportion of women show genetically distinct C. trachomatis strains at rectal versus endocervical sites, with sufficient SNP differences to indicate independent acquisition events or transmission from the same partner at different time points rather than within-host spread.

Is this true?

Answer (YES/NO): NO